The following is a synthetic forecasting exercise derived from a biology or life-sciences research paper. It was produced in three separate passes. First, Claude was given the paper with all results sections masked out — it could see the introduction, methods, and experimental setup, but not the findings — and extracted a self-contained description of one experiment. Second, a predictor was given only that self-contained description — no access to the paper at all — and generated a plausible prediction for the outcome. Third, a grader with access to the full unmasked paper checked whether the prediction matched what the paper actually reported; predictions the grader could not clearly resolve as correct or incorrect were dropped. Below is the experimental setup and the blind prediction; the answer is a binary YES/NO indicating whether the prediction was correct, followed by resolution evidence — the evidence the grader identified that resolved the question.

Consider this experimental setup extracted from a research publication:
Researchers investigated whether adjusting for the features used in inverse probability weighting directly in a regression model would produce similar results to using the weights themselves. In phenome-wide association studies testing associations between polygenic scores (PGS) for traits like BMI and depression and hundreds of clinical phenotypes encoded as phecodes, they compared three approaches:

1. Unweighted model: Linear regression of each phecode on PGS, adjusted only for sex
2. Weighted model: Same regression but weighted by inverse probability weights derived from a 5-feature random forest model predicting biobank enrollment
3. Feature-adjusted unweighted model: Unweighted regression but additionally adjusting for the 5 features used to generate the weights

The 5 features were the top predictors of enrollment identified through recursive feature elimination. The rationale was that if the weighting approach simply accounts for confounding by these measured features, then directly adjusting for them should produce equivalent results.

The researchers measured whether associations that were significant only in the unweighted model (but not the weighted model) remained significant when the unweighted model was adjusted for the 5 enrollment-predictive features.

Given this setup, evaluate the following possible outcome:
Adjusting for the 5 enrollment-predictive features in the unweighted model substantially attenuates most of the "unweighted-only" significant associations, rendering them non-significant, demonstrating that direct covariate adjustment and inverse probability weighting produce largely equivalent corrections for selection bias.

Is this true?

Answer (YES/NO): NO